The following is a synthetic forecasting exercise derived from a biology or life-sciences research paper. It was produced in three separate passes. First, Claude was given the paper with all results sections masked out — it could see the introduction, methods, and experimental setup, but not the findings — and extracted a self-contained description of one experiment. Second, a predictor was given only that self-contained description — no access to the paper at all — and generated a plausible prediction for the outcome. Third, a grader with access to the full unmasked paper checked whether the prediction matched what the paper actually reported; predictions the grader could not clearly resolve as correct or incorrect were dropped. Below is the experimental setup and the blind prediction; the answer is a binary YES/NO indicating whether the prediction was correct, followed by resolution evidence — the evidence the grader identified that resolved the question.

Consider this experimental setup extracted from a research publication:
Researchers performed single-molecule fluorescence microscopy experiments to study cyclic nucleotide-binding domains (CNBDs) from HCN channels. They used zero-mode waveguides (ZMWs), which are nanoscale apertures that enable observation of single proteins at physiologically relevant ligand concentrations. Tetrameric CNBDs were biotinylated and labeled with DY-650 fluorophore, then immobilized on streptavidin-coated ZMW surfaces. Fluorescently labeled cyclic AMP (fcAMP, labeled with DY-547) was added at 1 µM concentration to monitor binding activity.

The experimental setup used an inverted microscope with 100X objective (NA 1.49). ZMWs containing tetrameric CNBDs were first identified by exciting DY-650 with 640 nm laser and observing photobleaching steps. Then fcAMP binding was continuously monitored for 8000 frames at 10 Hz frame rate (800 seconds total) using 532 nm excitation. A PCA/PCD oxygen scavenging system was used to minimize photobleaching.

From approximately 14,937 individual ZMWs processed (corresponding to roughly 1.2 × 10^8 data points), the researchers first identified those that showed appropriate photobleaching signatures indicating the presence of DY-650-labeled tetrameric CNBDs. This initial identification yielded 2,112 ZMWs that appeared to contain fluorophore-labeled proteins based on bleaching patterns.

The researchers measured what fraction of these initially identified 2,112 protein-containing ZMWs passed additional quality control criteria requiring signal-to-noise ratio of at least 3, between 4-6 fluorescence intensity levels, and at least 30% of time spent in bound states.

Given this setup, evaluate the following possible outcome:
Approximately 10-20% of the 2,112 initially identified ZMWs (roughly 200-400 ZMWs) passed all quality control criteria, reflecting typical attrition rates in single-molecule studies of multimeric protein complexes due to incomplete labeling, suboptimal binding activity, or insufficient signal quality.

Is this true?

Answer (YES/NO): NO